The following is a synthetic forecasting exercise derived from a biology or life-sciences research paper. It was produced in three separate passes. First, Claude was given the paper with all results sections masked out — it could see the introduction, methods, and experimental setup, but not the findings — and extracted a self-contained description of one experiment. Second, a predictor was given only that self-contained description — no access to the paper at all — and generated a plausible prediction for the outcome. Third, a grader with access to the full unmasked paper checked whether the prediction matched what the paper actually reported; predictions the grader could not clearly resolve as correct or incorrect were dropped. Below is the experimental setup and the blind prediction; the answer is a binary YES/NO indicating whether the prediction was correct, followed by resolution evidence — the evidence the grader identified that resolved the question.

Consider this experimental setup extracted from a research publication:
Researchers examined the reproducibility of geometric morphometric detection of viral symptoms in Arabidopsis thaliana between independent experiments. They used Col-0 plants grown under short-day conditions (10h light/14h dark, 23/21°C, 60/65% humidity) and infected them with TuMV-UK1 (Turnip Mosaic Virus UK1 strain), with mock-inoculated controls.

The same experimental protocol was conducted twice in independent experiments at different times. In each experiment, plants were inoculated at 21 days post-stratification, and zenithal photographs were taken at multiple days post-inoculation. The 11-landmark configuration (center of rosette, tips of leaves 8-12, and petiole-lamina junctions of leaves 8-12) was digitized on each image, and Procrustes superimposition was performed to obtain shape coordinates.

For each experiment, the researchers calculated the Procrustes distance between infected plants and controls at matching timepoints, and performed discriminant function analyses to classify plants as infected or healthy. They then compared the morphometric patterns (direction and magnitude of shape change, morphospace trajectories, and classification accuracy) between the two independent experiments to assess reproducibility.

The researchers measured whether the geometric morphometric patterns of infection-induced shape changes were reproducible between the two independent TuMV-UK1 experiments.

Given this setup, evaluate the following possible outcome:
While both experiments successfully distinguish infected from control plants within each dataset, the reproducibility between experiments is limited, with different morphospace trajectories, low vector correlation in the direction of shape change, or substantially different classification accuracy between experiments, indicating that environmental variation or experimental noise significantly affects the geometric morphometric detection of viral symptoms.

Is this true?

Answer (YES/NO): NO